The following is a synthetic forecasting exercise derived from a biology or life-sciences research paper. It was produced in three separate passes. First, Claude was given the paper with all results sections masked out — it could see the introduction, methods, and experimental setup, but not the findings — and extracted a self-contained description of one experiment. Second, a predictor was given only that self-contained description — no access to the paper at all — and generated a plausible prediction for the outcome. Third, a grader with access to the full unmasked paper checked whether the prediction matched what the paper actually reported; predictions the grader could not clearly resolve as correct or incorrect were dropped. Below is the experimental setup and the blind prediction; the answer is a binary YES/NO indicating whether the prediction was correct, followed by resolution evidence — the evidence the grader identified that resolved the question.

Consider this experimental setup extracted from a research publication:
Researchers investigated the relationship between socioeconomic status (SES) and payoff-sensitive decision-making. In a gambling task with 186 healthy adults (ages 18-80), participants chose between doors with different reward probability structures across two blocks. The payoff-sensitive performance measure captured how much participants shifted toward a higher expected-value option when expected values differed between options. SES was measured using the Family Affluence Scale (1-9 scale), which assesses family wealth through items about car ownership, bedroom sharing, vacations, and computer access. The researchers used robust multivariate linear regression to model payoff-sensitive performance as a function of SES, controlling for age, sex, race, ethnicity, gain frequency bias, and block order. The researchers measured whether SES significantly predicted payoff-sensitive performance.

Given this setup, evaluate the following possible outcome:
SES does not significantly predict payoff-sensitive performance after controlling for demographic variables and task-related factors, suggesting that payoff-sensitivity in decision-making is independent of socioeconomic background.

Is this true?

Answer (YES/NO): YES